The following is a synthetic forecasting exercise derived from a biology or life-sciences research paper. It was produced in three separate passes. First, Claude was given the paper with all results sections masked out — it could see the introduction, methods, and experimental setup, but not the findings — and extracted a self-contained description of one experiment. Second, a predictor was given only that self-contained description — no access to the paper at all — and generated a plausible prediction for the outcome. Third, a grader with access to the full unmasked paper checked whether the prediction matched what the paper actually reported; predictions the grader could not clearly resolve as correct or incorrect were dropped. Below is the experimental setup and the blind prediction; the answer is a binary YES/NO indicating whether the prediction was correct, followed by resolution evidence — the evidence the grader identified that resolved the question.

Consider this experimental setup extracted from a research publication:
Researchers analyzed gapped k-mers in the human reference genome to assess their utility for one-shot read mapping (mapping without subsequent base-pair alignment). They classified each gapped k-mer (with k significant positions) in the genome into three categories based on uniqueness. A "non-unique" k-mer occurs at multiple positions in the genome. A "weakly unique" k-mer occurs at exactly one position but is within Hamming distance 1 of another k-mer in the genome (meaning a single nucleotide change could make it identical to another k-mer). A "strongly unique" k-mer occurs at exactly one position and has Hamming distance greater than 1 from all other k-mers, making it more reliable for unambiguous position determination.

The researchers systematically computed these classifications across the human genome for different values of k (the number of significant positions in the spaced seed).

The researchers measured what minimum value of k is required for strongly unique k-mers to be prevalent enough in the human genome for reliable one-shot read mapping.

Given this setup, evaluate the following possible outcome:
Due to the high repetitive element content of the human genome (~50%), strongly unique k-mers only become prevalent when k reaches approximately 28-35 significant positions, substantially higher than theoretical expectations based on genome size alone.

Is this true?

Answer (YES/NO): NO